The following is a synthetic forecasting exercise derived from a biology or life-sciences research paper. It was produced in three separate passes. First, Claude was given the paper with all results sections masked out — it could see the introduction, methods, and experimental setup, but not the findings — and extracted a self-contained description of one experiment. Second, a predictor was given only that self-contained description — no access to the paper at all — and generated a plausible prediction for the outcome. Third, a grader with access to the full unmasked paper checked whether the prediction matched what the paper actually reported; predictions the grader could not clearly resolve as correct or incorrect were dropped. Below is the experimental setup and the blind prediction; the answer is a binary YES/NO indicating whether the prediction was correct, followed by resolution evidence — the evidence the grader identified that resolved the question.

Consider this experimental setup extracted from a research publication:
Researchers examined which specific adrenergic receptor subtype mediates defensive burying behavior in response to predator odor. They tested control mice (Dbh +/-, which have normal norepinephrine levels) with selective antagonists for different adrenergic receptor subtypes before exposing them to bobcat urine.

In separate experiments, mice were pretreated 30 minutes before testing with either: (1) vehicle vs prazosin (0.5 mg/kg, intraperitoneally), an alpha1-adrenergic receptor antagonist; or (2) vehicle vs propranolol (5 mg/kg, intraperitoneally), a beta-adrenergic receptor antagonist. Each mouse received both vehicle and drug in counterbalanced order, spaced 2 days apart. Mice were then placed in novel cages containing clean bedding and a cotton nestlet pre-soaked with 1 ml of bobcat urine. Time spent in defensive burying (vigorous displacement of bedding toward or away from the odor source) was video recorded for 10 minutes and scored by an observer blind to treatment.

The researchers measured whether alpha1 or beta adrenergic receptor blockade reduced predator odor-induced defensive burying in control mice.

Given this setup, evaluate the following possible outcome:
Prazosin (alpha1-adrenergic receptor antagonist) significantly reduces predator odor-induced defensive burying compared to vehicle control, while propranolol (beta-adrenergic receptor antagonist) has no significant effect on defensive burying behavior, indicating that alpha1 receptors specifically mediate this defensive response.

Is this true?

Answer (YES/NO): NO